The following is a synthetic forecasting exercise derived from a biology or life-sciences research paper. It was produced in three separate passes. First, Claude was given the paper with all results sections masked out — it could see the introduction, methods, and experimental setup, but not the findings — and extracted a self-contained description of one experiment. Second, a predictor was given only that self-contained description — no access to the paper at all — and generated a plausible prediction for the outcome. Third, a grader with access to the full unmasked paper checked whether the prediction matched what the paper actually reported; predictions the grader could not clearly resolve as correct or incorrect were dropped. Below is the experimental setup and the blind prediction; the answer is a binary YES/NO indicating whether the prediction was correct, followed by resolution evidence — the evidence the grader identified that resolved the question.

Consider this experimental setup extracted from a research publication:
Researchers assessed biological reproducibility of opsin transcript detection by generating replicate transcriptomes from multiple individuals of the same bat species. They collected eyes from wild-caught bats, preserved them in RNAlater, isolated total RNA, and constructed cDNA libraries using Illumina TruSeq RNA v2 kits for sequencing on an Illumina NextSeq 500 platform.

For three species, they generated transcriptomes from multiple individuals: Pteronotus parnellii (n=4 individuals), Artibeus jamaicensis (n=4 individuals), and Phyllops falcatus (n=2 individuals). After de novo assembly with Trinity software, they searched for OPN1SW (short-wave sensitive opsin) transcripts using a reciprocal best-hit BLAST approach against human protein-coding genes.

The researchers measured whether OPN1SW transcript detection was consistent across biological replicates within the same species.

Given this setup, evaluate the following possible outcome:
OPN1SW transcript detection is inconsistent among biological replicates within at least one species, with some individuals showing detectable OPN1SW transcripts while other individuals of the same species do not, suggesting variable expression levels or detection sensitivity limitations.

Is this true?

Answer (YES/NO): NO